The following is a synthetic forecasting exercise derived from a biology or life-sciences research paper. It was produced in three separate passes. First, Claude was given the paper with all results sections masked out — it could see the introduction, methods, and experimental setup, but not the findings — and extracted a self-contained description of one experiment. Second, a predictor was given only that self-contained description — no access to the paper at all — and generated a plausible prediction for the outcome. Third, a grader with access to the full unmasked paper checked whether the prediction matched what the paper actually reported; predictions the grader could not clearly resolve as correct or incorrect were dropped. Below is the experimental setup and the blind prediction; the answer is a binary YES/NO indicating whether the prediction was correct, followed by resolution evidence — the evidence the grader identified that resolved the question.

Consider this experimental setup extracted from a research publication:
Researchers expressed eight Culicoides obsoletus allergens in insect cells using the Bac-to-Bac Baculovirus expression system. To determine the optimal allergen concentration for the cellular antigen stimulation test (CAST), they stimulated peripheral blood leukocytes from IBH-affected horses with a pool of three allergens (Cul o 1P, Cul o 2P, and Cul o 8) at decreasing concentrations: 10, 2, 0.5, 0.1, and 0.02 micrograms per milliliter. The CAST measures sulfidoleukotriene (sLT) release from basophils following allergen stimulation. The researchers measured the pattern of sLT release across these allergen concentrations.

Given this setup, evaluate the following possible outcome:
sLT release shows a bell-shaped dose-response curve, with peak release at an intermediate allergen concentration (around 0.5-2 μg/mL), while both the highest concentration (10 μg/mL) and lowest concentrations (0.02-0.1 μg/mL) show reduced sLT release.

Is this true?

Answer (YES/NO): YES